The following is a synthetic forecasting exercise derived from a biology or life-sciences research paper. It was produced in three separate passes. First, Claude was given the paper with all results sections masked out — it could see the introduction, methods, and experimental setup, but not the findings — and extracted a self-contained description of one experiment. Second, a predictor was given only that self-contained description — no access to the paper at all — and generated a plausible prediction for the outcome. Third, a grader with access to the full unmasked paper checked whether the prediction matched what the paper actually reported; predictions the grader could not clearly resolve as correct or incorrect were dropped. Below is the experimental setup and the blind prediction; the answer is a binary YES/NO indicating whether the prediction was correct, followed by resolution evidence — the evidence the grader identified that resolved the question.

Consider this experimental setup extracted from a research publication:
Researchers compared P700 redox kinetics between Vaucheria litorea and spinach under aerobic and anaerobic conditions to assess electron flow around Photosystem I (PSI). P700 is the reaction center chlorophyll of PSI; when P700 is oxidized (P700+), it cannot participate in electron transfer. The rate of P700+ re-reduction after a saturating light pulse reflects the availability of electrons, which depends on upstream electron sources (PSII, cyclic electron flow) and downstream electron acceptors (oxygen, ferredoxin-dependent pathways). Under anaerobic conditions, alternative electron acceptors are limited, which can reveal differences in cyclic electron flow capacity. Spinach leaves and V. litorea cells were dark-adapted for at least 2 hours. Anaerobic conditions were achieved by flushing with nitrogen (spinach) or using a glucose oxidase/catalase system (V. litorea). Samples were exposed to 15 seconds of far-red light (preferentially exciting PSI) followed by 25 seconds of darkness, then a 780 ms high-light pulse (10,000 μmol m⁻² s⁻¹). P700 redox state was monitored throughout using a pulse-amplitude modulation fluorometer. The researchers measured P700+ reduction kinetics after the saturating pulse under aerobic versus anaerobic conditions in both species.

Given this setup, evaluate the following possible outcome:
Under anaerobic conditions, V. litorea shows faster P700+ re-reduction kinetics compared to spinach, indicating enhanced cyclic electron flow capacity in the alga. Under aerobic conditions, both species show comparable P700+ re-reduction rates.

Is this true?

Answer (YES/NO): NO